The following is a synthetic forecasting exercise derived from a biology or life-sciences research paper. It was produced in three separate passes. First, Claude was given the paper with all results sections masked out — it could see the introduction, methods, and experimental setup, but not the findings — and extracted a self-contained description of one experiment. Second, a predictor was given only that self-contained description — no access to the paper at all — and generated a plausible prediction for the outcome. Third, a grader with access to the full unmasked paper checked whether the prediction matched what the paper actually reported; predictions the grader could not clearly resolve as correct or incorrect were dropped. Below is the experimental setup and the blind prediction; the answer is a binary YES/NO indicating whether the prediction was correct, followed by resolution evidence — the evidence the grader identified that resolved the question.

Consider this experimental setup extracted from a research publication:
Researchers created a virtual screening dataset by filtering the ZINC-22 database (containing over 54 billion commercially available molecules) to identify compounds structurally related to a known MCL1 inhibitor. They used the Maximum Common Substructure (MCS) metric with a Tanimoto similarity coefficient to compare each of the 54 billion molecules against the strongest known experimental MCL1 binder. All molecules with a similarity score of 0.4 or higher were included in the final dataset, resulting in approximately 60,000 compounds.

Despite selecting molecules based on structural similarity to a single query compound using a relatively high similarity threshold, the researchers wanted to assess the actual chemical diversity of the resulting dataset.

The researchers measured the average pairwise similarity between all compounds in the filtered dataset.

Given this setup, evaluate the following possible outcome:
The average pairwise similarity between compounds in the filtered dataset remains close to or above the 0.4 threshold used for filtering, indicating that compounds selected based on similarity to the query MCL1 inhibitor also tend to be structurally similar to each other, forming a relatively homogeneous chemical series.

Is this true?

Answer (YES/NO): NO